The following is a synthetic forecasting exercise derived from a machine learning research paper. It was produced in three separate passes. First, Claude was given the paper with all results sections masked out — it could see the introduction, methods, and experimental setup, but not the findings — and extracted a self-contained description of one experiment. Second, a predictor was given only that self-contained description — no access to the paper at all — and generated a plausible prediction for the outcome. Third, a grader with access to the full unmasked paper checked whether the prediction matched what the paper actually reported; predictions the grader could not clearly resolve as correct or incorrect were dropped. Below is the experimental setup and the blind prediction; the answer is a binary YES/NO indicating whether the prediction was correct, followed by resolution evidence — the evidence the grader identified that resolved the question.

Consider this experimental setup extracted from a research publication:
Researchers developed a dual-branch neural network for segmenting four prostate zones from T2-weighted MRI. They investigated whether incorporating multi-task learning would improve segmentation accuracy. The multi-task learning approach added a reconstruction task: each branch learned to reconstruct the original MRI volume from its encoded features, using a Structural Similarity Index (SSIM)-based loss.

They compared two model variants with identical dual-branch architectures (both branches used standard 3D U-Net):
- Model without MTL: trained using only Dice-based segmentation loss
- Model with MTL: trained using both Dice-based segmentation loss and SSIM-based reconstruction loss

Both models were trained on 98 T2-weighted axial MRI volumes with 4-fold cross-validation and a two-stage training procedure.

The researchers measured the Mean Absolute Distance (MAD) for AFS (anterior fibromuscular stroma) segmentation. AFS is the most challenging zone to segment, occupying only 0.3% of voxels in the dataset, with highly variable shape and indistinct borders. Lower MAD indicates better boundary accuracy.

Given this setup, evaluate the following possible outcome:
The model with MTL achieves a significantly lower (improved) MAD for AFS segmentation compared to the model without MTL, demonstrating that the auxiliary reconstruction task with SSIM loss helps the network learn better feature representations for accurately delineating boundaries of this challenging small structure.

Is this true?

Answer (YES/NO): NO